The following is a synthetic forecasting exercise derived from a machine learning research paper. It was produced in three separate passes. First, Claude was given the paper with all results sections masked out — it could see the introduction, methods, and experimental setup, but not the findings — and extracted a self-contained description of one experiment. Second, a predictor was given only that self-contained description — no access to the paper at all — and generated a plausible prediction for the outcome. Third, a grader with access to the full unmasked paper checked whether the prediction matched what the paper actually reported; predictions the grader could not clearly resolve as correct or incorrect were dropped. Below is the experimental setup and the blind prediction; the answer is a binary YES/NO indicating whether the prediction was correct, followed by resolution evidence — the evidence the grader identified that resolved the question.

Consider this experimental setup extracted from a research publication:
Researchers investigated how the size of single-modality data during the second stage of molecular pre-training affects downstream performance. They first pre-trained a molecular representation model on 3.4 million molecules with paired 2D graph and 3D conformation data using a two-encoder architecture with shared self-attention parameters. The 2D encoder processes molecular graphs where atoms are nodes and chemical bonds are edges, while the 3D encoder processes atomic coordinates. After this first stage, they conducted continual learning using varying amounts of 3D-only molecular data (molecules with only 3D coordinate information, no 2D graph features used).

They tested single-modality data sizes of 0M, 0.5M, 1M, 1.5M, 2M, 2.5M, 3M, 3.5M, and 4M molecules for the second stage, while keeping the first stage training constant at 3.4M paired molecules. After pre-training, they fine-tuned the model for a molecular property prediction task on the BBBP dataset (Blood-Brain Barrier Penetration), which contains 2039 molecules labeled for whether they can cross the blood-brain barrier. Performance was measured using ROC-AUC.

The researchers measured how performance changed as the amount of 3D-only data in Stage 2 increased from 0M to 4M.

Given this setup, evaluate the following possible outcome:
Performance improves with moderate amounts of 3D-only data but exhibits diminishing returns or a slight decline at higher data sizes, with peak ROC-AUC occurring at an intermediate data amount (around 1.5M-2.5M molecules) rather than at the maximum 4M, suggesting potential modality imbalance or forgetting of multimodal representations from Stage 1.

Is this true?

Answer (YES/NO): YES